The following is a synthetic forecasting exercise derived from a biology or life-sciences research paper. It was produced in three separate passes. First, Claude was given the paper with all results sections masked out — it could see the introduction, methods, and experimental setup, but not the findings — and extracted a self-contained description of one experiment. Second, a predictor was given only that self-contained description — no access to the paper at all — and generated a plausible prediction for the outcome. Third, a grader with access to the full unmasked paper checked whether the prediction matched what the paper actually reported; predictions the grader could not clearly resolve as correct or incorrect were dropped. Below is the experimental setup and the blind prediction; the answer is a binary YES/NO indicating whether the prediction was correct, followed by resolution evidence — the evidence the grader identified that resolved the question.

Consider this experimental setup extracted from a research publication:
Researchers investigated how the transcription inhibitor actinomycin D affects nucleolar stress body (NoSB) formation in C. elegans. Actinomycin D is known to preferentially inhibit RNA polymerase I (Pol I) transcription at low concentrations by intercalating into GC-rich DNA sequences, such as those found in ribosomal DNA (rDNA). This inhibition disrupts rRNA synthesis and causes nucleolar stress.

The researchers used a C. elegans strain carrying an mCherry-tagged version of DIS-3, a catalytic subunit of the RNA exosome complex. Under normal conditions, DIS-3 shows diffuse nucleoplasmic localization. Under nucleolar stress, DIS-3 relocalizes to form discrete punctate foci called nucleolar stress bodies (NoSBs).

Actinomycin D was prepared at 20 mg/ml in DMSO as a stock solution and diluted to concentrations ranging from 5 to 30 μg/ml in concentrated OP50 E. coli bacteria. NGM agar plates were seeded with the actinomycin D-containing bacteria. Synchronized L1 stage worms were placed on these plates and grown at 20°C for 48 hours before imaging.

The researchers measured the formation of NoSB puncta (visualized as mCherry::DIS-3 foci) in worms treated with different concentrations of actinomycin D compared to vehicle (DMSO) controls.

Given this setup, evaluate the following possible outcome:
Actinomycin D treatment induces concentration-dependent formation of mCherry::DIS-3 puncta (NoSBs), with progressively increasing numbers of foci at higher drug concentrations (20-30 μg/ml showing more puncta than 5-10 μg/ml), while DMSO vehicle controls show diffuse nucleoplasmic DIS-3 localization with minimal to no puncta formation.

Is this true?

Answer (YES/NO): NO